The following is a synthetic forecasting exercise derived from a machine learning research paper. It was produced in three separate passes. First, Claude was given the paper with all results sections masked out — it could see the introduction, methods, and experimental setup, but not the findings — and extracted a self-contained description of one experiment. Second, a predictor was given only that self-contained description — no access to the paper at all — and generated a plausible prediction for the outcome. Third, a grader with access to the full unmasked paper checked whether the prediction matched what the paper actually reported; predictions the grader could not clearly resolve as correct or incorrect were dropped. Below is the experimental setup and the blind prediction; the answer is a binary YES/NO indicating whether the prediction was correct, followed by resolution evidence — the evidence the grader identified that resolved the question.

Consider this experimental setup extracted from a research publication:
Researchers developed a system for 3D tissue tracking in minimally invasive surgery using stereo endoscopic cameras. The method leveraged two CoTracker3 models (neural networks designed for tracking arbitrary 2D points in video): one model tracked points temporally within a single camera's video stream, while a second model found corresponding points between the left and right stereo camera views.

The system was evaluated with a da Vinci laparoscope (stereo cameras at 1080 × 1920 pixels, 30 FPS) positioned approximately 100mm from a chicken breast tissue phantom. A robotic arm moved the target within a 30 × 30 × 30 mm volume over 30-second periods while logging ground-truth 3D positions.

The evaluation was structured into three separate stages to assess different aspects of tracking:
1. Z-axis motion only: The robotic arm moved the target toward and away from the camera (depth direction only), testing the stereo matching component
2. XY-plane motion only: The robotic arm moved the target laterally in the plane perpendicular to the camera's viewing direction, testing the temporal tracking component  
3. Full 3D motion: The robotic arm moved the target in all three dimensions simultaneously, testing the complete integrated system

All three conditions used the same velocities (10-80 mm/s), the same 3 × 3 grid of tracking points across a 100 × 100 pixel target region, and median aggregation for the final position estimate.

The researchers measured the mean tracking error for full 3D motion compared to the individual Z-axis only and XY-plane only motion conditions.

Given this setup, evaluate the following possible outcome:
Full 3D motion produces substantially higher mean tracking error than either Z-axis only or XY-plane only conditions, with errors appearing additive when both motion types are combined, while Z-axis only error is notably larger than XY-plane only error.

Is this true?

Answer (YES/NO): NO